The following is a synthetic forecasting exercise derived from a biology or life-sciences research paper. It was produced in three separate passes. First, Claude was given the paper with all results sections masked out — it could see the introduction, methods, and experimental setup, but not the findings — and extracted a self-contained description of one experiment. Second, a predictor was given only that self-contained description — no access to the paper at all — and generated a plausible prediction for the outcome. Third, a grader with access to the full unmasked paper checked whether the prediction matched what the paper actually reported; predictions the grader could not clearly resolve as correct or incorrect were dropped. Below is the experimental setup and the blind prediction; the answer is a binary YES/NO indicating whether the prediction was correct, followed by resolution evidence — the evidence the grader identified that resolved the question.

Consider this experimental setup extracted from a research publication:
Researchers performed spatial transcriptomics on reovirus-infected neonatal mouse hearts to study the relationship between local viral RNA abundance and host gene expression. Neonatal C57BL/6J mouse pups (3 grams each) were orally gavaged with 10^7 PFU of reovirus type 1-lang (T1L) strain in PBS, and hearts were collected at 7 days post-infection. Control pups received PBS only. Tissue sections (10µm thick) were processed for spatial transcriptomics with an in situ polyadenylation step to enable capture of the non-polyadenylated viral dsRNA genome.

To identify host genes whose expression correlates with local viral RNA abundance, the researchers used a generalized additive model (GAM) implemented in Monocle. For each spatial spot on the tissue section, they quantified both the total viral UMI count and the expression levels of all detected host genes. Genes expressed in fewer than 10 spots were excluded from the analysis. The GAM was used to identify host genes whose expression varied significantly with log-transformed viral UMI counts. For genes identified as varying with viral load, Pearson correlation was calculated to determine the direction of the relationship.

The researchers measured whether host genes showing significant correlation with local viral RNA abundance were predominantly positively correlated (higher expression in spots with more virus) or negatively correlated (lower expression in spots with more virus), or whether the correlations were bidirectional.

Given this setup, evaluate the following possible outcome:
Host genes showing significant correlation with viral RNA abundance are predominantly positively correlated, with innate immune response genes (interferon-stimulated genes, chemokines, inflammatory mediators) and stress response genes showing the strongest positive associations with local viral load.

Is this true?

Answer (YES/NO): NO